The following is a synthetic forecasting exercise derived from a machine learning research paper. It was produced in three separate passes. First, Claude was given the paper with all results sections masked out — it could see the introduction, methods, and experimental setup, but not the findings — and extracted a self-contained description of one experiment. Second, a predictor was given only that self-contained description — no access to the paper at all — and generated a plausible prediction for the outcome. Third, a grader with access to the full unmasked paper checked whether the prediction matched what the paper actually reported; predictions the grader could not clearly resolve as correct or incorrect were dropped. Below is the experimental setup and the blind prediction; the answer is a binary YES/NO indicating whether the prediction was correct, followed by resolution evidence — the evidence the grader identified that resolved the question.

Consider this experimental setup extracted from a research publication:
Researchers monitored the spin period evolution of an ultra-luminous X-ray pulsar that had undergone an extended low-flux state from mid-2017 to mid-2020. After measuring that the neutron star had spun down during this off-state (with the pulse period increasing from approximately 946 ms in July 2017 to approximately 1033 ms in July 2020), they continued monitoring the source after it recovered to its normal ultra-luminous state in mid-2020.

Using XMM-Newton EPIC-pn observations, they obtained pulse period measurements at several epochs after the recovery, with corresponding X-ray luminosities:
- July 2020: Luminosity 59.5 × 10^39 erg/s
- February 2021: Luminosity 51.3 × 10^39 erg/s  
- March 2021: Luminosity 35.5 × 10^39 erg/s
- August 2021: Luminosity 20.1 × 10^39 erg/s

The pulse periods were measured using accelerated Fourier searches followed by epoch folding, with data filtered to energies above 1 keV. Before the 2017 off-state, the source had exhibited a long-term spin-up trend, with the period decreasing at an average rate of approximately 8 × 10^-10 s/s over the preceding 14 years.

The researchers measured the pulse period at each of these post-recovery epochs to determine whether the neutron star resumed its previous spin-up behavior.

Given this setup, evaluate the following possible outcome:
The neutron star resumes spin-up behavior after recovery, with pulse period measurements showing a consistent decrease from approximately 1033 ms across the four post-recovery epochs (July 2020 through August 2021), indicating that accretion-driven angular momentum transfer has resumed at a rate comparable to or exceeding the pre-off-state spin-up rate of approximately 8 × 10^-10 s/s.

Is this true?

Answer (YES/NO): YES